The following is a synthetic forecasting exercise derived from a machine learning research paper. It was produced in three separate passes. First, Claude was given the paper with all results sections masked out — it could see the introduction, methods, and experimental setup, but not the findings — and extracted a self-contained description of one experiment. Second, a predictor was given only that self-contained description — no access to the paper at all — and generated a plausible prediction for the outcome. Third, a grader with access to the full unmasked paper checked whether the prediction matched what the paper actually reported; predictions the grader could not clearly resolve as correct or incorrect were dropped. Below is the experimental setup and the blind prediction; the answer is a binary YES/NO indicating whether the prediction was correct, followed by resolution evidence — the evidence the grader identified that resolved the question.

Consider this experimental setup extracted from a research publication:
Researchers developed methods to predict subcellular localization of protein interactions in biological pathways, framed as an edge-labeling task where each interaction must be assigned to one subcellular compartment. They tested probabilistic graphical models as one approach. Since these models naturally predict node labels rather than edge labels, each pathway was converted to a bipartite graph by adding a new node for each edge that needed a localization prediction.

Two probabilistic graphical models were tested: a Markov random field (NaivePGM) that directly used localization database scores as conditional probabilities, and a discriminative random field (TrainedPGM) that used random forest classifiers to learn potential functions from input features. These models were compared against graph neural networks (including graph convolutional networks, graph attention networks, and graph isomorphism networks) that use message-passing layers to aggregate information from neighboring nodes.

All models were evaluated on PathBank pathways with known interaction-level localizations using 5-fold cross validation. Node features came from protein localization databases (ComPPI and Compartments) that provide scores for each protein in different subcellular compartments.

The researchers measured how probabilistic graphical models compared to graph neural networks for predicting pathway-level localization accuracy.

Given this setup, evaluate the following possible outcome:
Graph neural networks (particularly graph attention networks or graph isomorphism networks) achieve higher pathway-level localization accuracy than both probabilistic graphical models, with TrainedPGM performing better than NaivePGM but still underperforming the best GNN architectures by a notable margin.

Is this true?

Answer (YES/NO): NO